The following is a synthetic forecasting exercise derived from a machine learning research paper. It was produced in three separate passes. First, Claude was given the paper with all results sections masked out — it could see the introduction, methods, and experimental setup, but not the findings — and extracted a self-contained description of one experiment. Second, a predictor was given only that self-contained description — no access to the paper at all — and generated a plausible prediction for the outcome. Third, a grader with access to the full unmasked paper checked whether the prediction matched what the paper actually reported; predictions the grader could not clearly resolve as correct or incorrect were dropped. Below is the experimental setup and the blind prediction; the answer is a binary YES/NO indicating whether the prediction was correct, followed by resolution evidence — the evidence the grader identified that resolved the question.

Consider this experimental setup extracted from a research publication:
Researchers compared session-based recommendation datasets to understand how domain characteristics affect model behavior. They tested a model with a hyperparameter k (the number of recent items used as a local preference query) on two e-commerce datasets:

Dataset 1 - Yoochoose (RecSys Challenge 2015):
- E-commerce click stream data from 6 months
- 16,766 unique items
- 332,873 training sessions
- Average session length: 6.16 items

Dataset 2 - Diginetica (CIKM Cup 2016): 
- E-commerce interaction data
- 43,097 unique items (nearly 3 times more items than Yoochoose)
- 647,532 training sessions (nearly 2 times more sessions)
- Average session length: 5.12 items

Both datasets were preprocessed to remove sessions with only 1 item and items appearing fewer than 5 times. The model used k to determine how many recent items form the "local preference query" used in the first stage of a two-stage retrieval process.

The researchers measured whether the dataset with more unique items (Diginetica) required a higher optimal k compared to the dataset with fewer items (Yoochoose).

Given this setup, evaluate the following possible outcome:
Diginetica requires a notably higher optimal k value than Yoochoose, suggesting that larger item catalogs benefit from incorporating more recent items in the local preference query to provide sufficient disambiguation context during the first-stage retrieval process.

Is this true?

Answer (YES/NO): NO